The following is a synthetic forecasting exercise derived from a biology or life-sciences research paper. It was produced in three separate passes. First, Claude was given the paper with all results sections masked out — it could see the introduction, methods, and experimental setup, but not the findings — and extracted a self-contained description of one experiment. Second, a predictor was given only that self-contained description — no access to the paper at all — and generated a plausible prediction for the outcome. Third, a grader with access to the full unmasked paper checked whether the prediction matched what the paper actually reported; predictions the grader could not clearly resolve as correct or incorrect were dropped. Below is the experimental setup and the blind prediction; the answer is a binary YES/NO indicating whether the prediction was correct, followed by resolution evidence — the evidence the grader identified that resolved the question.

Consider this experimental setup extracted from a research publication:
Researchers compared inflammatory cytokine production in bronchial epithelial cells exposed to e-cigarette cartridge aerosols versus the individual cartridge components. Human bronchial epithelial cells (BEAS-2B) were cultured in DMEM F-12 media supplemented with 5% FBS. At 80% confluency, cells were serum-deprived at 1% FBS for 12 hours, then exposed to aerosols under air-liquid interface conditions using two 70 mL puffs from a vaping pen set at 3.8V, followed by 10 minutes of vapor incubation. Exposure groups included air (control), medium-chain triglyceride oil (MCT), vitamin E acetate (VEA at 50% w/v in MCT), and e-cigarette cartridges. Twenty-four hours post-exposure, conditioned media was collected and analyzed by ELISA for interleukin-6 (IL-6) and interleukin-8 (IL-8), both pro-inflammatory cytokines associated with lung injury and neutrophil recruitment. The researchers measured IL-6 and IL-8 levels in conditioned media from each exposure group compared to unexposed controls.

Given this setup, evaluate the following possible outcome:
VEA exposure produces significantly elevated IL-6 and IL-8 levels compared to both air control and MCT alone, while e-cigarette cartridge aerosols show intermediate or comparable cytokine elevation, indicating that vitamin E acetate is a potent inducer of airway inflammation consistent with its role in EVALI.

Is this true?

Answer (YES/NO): NO